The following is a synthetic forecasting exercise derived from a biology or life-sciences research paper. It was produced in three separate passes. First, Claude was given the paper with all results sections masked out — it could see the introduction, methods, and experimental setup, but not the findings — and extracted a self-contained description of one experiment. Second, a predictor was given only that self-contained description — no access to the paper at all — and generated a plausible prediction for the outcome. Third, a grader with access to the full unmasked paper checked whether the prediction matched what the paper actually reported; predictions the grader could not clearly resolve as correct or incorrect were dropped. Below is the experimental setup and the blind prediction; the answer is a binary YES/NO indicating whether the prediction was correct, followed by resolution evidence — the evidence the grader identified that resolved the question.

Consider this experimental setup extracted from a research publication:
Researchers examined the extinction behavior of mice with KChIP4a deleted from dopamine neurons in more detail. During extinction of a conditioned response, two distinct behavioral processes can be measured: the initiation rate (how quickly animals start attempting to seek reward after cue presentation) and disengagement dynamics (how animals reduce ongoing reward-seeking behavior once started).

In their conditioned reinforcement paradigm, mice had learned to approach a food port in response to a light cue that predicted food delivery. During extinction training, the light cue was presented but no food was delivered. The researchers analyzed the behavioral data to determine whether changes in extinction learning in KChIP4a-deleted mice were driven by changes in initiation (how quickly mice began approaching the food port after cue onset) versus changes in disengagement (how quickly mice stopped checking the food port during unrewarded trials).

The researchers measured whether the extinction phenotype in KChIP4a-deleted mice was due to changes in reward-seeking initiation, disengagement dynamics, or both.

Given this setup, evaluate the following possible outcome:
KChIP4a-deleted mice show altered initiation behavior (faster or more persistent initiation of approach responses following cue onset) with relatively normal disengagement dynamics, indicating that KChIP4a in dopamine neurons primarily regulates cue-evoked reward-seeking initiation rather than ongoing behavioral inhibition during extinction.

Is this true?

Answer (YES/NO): NO